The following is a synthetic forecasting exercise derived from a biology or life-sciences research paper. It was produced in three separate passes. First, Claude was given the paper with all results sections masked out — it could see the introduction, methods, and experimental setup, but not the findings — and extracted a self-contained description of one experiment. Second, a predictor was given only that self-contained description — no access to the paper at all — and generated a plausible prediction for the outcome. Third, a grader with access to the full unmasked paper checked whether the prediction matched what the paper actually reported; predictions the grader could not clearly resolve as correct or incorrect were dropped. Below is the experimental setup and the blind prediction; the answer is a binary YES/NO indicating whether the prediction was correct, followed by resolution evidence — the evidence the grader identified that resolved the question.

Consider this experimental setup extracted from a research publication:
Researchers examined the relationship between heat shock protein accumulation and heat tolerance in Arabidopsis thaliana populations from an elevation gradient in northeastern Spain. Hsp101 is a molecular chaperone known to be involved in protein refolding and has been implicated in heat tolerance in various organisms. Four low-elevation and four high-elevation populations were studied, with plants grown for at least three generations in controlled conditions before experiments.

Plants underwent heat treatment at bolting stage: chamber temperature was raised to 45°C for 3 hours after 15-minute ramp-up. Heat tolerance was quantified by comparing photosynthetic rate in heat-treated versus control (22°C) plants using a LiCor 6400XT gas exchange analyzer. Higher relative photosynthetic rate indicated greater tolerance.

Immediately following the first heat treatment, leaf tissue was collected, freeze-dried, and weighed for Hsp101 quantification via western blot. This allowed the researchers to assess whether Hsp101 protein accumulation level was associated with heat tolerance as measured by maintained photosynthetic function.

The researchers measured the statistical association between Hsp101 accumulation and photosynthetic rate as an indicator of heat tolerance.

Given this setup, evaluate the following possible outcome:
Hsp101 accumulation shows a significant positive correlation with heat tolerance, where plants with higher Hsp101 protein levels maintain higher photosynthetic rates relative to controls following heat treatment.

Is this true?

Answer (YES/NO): NO